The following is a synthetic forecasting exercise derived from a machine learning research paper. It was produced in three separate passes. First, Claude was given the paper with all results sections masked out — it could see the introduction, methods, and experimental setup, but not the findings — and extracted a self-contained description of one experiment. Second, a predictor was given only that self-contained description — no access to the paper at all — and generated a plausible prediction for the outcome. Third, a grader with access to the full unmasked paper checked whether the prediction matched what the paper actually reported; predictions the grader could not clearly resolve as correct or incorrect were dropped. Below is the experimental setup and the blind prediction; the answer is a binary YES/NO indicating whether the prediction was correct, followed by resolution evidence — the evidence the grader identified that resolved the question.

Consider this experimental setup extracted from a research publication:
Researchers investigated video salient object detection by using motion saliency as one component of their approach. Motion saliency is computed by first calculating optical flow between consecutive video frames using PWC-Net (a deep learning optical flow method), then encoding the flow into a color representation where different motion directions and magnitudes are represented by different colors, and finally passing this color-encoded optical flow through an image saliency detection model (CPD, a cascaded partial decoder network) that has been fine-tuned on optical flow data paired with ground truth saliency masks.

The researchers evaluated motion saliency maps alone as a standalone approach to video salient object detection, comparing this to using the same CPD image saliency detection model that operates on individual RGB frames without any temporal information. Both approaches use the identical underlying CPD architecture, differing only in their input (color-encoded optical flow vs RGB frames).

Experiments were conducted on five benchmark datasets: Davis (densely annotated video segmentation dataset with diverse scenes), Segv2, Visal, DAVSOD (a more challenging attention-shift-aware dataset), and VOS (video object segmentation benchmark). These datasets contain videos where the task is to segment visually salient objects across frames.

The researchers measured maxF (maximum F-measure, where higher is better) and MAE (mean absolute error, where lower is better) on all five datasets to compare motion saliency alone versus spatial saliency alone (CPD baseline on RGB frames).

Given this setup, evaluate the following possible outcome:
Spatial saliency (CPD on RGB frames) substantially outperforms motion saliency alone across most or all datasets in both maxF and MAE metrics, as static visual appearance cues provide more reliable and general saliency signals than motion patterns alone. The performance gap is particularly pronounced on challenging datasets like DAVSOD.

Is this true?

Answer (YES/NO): NO